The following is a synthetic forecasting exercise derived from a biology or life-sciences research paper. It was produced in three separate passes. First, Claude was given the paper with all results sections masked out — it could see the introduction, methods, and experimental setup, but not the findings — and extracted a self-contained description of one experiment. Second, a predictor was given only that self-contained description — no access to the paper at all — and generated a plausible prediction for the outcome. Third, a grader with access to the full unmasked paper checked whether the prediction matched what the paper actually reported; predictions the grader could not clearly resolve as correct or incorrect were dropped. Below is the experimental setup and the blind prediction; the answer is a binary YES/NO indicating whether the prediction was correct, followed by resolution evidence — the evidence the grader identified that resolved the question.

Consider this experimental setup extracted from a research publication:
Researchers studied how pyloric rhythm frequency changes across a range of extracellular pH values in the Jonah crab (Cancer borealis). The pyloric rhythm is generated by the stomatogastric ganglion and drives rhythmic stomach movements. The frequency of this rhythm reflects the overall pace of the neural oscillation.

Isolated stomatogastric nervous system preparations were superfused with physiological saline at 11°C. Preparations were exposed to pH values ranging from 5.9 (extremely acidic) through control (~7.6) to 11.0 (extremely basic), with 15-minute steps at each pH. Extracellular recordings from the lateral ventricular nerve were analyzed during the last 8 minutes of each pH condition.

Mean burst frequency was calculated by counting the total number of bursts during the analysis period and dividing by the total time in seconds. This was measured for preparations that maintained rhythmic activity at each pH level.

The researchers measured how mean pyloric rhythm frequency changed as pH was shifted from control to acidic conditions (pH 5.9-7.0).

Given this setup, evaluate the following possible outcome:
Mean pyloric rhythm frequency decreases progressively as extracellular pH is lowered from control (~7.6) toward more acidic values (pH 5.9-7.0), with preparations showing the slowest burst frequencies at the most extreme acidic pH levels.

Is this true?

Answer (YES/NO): NO